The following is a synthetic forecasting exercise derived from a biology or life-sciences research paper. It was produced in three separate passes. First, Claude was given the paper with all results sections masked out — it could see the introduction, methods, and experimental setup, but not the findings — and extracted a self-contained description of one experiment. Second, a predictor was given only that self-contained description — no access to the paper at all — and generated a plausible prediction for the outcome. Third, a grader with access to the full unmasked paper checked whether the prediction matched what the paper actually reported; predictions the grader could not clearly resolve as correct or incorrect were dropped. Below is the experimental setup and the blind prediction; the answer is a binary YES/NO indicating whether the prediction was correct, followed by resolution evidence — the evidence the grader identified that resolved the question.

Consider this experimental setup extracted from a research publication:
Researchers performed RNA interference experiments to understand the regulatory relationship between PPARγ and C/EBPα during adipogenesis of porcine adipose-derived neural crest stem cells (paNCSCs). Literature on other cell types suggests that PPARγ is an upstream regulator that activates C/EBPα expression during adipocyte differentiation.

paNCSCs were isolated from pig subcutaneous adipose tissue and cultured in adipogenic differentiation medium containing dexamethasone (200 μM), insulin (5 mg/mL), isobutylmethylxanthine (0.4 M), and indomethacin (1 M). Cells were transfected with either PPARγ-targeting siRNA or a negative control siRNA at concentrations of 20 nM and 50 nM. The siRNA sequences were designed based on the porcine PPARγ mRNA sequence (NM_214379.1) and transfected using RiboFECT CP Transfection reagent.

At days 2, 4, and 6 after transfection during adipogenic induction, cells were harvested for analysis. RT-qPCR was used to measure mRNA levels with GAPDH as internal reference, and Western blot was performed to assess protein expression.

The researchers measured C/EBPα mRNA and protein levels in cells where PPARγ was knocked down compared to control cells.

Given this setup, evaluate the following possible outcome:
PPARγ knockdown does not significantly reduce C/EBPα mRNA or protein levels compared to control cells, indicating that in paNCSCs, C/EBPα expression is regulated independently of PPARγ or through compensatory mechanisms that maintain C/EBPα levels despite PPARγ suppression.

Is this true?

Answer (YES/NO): NO